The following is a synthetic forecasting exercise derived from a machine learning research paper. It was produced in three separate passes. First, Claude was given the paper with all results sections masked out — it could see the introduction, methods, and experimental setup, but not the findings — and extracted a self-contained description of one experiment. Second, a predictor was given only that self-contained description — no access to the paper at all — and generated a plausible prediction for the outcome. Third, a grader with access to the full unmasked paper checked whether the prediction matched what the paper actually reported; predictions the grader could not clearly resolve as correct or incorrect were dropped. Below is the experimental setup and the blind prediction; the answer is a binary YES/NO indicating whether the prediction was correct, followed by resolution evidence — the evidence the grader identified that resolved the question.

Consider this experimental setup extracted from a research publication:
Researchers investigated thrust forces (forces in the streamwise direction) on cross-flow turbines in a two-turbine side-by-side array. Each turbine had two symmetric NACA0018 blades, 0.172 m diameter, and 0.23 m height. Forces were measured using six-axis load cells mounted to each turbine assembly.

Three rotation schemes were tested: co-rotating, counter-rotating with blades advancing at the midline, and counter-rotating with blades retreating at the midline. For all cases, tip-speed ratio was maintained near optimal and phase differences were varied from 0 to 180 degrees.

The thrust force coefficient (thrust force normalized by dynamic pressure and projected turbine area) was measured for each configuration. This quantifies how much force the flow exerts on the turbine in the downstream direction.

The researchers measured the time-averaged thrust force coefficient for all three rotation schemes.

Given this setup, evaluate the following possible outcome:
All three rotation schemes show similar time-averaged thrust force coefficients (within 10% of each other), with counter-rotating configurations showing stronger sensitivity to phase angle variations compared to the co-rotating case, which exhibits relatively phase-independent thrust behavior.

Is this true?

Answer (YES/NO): NO